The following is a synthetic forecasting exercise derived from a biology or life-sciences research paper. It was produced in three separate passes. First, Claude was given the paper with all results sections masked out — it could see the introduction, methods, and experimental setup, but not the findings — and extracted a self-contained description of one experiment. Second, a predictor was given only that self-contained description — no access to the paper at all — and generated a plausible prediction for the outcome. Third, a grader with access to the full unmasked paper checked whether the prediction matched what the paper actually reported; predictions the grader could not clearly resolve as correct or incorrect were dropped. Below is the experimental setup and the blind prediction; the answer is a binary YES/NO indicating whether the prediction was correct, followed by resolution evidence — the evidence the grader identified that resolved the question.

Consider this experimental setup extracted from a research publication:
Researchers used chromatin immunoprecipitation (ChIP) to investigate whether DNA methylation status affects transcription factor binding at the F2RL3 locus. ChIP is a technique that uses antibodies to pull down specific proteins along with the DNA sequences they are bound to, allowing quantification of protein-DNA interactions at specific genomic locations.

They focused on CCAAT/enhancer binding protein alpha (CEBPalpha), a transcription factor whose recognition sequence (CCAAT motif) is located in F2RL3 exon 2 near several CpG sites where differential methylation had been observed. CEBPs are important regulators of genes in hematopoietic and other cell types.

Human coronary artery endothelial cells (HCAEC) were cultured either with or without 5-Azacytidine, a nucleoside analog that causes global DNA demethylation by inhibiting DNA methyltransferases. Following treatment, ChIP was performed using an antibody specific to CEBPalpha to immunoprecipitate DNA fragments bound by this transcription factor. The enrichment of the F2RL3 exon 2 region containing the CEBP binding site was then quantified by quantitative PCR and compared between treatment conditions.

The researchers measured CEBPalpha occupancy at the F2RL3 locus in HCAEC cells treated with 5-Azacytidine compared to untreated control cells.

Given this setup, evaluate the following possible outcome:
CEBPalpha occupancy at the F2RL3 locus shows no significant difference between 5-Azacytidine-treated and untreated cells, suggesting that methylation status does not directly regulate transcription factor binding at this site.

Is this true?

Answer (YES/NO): NO